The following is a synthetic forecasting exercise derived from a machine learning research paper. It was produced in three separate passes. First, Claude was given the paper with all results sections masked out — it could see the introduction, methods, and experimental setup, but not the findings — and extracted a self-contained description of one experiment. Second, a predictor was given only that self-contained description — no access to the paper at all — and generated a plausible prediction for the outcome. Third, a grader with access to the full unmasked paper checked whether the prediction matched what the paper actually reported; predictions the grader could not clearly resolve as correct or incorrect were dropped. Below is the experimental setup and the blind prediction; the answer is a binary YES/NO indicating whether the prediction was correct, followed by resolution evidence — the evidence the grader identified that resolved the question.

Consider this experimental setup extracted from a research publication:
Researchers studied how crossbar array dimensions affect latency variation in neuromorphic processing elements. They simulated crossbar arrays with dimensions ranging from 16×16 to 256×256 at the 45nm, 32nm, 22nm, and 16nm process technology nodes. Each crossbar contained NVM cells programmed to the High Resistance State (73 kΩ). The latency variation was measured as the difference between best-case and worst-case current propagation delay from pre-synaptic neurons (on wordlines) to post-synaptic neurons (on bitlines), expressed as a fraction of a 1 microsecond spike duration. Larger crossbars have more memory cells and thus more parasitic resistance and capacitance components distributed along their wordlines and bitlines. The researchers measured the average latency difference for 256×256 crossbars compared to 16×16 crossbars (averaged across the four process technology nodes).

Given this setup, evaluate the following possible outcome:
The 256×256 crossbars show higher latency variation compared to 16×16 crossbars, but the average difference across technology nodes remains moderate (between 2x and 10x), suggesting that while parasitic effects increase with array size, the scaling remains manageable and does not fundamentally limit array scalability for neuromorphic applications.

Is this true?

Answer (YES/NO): NO